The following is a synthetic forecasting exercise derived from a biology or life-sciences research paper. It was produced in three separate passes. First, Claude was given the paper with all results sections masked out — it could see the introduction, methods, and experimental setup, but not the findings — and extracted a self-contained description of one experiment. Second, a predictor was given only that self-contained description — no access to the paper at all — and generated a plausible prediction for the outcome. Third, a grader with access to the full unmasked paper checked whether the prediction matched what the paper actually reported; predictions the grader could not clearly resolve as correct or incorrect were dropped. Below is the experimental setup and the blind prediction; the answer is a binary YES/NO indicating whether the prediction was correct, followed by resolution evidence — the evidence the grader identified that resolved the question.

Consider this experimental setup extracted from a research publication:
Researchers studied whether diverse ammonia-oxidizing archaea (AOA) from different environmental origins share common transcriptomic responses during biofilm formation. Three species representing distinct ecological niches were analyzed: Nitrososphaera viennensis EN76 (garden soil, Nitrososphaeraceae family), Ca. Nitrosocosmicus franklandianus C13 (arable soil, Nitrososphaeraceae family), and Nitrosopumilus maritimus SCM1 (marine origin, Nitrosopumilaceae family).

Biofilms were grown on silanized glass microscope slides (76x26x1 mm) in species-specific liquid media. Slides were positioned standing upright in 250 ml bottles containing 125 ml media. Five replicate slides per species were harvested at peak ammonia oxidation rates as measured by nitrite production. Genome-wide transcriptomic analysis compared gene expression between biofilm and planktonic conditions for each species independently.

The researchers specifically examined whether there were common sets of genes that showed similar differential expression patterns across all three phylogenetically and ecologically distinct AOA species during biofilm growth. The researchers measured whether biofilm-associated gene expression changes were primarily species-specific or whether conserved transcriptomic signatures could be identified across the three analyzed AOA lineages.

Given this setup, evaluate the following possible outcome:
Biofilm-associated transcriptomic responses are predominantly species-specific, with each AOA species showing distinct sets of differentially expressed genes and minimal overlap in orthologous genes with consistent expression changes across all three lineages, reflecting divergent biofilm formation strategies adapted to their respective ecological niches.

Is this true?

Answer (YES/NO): YES